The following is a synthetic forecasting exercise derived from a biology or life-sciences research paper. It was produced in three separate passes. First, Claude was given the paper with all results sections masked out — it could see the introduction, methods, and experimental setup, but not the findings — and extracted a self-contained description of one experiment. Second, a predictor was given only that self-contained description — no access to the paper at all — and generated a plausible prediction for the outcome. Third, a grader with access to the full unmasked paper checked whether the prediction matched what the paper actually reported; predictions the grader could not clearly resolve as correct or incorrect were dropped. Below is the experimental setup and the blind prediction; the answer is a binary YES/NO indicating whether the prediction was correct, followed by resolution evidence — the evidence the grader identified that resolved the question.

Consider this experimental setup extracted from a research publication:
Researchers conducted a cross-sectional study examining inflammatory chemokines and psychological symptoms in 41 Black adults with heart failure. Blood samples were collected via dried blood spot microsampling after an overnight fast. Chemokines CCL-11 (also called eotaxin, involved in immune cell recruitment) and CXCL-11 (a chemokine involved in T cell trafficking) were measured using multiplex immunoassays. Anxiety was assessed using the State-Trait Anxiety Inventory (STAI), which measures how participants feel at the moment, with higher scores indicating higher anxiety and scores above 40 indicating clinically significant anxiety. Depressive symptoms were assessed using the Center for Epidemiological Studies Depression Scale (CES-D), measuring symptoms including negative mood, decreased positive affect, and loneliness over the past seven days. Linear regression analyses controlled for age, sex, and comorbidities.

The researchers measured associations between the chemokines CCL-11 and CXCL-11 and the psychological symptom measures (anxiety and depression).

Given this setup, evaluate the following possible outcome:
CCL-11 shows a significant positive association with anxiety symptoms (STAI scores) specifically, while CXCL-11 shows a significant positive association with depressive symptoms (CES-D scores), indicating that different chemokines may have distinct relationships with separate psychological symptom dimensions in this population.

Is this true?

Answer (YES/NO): YES